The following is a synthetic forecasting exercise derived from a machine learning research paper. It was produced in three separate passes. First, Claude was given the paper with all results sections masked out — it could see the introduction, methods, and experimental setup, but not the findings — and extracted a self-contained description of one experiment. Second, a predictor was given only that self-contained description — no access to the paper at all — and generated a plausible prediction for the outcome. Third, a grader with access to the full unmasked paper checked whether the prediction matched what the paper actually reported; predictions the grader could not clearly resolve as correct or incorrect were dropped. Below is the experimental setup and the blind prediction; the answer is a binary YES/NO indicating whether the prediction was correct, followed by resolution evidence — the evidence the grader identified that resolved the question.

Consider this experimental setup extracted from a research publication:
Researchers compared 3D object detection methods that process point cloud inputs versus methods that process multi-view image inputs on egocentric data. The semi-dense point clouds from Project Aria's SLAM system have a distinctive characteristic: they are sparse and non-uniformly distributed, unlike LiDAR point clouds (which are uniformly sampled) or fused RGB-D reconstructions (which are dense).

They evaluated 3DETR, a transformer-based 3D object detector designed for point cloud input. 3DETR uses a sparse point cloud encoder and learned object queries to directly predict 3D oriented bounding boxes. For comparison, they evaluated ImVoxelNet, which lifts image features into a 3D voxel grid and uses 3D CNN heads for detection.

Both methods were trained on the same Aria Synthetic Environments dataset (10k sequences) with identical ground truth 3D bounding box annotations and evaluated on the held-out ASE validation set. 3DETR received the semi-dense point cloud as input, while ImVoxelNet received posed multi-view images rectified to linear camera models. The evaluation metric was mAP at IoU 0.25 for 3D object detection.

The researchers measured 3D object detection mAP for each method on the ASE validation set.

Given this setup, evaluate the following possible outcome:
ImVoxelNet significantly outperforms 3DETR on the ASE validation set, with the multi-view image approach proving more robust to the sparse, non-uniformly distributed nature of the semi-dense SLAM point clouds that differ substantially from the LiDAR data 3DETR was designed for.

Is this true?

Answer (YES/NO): YES